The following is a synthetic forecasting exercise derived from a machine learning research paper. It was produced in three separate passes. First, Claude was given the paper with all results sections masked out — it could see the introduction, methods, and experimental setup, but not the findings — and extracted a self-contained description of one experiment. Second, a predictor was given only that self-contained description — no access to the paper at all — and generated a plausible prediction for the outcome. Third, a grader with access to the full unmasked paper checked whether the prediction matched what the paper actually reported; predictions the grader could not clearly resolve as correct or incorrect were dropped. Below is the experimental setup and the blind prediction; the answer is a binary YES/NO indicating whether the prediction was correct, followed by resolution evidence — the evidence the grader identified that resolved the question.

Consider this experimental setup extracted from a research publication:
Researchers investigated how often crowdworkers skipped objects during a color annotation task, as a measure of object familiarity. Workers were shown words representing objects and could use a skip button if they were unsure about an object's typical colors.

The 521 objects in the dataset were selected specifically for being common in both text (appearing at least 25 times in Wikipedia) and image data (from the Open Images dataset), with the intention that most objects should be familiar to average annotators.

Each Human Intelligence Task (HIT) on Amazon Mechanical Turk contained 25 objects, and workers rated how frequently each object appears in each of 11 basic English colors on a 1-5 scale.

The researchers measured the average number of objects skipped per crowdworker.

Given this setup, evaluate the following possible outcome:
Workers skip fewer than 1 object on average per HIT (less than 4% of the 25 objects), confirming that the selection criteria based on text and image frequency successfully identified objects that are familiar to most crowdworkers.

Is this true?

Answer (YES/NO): NO